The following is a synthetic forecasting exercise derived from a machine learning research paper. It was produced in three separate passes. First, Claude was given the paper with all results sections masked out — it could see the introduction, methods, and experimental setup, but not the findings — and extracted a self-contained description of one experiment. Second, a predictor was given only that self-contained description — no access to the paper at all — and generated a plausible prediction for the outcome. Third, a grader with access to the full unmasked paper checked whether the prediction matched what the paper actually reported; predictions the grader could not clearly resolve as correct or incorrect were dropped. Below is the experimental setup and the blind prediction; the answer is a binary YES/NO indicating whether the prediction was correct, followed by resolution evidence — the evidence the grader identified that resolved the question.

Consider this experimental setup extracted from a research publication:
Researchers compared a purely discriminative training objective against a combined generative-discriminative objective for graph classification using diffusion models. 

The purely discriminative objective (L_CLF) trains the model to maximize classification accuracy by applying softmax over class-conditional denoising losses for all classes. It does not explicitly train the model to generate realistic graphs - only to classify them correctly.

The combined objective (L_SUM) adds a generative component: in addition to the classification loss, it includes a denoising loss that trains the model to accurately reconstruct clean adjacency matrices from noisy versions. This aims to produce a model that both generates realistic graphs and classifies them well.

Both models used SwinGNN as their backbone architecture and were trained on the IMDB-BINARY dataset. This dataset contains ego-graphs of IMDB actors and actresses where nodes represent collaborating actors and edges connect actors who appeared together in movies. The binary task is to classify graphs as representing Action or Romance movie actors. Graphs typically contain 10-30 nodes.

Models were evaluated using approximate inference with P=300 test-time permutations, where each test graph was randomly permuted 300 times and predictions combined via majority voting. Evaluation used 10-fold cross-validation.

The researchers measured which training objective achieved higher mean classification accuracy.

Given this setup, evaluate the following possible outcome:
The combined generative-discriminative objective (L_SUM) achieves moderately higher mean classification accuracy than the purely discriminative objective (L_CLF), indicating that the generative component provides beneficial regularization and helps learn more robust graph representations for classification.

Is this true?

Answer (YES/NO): NO